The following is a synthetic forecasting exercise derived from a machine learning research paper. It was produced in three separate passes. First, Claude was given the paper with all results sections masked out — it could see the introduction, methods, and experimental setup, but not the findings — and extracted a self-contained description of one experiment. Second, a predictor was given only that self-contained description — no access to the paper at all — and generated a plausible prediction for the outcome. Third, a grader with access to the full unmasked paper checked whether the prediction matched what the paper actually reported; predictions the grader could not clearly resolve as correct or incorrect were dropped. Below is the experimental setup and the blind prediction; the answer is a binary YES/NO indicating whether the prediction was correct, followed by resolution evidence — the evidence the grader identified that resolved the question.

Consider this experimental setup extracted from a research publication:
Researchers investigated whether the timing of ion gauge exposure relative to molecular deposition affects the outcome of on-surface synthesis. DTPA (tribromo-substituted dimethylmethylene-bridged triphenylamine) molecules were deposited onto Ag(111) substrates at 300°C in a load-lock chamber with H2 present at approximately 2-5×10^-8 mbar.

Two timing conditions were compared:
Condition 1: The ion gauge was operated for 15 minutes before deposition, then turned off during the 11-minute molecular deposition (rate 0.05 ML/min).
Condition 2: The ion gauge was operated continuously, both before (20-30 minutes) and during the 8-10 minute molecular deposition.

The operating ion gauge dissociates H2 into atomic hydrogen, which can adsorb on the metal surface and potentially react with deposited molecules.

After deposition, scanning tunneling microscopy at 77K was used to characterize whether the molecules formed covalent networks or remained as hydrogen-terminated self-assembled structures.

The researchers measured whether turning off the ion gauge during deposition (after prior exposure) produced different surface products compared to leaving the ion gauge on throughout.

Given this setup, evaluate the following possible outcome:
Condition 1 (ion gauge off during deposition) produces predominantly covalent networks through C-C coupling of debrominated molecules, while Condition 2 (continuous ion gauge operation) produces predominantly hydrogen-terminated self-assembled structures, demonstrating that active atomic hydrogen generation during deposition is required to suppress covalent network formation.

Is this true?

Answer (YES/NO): NO